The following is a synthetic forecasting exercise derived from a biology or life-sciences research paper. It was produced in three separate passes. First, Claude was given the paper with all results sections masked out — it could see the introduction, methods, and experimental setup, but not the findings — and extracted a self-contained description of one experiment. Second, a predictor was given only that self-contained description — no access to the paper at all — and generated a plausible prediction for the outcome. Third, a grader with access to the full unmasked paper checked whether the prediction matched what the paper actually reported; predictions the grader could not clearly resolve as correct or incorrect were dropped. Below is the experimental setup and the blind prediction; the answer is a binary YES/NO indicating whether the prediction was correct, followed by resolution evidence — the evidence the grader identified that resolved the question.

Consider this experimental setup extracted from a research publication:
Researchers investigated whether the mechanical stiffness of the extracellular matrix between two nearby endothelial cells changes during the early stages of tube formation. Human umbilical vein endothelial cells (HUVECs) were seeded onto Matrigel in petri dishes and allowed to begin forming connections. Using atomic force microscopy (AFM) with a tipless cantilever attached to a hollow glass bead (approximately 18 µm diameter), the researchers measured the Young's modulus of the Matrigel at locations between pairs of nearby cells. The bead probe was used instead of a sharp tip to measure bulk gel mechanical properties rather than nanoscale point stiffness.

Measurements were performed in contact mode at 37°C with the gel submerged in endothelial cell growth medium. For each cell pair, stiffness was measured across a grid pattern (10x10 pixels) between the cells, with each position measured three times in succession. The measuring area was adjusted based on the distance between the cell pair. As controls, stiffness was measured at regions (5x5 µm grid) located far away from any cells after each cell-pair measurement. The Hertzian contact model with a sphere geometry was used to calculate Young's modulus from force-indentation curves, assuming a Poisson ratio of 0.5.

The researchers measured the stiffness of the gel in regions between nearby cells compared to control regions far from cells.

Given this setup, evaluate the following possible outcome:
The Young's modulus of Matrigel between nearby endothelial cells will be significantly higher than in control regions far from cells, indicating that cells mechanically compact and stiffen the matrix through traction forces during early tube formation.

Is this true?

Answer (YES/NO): YES